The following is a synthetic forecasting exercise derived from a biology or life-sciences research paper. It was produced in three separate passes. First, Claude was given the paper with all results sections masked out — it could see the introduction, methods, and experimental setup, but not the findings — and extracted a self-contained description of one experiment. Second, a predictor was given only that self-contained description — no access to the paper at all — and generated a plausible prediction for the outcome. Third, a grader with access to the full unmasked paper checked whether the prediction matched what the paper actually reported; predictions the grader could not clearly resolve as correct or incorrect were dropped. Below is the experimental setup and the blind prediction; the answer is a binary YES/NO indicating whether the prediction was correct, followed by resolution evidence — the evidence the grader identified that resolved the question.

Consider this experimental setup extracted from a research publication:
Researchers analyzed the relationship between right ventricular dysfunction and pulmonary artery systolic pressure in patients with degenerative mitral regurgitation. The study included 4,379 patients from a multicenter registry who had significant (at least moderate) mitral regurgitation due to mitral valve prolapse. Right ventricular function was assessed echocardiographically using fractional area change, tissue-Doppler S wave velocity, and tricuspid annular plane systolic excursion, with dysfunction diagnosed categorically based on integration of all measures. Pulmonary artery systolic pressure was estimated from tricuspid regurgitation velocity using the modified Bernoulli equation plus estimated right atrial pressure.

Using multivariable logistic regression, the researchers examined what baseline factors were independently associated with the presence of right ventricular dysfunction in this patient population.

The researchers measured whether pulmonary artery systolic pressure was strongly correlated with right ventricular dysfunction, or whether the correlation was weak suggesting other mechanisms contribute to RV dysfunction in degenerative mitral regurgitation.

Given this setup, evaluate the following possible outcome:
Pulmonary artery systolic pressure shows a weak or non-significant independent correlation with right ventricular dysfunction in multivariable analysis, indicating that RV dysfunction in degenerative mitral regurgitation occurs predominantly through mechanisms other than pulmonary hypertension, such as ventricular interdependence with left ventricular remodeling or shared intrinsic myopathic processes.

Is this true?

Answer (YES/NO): NO